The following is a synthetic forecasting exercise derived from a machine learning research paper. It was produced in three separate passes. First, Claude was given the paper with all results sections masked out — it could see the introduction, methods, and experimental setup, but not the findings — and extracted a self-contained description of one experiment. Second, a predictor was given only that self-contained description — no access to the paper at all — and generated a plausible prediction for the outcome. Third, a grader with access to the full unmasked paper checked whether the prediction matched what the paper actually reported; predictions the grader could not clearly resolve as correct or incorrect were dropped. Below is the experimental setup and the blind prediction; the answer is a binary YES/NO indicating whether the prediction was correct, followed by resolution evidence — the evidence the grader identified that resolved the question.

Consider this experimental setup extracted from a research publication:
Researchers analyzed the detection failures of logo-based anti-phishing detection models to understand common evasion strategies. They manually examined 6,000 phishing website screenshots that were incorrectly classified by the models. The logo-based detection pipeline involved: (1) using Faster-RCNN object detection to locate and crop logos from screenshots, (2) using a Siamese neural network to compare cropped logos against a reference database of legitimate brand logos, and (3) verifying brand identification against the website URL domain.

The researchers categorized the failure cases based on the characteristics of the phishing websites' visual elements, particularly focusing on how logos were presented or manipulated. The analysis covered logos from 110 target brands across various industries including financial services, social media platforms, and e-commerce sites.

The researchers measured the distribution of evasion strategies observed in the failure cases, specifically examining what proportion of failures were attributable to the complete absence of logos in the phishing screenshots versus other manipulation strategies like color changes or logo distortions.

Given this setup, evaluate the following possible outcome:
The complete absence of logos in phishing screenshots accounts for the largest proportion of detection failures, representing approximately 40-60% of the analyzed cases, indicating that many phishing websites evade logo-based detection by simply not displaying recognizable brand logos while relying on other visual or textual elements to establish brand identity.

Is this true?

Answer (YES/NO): NO